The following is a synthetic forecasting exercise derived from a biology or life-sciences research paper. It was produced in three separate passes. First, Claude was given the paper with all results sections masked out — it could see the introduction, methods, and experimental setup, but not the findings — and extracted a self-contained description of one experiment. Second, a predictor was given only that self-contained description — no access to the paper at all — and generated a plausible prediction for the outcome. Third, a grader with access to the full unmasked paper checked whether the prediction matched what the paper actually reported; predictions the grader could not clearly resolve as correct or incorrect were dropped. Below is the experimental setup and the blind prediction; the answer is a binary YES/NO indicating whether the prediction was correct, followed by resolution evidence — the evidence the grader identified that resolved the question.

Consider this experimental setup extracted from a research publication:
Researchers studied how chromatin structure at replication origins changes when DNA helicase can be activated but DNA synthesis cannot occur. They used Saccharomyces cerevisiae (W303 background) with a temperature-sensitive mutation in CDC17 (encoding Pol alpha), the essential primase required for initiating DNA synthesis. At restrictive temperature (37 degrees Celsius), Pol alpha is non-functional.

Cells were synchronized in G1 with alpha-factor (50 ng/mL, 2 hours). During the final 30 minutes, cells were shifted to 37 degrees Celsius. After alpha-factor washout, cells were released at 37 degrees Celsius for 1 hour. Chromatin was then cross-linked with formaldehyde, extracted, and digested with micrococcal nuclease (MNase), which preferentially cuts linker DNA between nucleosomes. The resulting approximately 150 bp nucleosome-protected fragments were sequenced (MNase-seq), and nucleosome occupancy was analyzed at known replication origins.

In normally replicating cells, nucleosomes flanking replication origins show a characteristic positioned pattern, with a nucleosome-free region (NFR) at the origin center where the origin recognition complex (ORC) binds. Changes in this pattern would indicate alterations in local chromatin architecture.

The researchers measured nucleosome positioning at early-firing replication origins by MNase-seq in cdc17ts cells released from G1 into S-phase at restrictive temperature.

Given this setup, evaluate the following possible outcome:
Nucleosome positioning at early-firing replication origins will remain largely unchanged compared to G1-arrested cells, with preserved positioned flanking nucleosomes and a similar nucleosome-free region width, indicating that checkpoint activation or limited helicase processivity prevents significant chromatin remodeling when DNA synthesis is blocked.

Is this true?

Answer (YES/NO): NO